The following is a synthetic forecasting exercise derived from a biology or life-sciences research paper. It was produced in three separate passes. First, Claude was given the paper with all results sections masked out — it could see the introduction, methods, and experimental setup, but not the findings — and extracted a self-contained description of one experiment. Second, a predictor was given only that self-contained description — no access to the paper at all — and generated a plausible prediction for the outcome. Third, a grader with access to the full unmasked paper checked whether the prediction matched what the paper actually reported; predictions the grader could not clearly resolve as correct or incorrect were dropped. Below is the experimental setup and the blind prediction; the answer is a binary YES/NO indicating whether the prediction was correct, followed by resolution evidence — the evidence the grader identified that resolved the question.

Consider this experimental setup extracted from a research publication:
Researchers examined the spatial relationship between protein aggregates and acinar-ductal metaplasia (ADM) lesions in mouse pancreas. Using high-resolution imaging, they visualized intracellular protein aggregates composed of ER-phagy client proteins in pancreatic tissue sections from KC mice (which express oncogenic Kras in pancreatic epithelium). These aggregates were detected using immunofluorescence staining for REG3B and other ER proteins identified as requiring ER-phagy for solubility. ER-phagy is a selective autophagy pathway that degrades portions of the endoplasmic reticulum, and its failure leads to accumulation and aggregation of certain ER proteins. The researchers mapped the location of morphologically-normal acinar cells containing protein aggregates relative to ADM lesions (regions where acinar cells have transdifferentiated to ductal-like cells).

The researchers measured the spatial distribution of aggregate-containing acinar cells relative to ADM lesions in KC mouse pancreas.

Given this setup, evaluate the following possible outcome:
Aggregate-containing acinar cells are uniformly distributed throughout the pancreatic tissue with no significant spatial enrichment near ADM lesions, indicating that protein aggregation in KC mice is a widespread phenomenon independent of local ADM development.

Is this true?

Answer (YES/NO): NO